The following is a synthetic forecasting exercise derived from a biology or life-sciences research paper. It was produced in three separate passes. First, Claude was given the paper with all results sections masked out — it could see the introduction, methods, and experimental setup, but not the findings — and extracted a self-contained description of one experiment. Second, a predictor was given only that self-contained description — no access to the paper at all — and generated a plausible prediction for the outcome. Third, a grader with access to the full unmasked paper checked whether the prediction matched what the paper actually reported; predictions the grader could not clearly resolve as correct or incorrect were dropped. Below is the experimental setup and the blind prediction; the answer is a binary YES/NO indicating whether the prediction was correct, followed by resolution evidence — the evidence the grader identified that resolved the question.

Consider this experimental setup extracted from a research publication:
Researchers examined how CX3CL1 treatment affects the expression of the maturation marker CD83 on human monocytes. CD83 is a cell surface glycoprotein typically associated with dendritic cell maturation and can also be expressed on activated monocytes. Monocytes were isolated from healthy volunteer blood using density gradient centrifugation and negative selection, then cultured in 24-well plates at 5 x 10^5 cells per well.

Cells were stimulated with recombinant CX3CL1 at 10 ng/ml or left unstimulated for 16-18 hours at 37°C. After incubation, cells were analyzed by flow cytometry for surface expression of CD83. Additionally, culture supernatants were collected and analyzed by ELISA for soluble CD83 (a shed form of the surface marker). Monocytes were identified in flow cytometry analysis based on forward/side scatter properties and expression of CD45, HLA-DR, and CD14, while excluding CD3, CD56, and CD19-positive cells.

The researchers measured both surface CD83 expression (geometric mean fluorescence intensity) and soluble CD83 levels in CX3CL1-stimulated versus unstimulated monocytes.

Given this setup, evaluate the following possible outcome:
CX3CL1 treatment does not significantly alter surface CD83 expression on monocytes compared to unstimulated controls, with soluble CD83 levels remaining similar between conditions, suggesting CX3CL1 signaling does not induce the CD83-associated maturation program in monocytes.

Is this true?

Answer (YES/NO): NO